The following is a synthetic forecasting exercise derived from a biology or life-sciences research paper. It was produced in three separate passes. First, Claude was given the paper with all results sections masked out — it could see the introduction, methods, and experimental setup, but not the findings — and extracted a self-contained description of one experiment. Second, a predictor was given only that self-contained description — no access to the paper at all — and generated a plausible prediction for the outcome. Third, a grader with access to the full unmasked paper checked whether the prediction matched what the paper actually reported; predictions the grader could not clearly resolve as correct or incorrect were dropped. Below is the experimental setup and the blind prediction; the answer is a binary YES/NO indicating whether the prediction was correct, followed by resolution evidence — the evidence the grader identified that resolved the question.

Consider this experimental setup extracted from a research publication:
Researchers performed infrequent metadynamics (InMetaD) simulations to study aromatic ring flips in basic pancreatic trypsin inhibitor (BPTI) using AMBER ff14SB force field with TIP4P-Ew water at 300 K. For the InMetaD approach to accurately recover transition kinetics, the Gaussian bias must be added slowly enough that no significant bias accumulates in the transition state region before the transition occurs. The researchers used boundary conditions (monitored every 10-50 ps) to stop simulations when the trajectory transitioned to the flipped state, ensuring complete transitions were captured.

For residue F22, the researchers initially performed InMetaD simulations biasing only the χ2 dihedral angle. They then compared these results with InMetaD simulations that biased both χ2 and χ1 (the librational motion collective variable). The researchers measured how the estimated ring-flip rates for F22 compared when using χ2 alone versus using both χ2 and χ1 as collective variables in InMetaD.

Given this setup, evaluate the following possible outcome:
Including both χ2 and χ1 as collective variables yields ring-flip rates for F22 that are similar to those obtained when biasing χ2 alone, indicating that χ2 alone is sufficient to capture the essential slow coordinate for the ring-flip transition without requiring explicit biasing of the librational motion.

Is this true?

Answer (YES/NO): NO